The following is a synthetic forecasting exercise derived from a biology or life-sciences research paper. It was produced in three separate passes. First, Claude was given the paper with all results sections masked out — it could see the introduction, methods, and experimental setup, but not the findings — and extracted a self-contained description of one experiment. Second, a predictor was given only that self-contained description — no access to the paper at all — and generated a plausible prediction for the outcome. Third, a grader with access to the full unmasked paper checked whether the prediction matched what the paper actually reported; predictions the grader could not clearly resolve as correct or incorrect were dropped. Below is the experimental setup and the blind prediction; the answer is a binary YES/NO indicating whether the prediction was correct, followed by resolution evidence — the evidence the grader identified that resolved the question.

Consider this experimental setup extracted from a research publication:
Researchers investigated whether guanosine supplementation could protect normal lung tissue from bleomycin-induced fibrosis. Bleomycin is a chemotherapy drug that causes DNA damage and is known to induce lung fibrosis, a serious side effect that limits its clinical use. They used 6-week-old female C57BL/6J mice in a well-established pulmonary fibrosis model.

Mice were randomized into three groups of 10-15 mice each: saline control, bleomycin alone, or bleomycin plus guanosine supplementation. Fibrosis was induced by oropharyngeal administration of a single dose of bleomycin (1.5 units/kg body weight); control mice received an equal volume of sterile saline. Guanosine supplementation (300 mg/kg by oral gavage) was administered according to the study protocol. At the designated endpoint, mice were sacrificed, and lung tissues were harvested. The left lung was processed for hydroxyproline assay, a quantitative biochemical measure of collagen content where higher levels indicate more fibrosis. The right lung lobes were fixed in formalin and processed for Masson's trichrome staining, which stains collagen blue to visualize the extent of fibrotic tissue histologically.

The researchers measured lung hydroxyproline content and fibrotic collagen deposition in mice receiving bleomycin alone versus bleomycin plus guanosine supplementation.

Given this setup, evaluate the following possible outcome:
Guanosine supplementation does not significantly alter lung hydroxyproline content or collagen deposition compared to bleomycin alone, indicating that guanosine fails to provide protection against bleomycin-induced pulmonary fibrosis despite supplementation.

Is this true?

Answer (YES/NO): NO